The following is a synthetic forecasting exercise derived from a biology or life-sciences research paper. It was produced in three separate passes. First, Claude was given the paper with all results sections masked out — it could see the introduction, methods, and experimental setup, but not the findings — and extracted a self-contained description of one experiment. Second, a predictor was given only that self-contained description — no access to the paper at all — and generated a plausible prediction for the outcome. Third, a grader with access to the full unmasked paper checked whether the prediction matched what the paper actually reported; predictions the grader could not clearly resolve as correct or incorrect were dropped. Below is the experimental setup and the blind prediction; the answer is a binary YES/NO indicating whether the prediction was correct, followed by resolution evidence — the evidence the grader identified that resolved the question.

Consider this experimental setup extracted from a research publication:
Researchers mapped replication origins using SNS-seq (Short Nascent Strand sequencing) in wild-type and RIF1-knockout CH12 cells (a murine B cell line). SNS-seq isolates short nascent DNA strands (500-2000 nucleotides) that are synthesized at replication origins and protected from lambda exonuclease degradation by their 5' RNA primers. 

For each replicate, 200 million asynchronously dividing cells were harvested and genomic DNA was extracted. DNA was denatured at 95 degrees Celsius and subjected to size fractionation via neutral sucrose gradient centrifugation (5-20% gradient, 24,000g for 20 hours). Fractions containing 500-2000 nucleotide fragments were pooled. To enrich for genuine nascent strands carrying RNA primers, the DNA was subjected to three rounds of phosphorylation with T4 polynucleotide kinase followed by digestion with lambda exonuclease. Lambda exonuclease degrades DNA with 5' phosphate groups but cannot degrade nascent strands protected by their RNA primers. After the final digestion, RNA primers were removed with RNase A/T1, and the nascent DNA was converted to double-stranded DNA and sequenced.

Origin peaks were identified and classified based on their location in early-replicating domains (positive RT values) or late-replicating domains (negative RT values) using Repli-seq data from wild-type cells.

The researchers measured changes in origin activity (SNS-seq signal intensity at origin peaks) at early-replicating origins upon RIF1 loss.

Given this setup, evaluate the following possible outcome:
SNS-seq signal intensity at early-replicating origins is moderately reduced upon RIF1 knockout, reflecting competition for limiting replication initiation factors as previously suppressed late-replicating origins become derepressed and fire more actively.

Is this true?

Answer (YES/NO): NO